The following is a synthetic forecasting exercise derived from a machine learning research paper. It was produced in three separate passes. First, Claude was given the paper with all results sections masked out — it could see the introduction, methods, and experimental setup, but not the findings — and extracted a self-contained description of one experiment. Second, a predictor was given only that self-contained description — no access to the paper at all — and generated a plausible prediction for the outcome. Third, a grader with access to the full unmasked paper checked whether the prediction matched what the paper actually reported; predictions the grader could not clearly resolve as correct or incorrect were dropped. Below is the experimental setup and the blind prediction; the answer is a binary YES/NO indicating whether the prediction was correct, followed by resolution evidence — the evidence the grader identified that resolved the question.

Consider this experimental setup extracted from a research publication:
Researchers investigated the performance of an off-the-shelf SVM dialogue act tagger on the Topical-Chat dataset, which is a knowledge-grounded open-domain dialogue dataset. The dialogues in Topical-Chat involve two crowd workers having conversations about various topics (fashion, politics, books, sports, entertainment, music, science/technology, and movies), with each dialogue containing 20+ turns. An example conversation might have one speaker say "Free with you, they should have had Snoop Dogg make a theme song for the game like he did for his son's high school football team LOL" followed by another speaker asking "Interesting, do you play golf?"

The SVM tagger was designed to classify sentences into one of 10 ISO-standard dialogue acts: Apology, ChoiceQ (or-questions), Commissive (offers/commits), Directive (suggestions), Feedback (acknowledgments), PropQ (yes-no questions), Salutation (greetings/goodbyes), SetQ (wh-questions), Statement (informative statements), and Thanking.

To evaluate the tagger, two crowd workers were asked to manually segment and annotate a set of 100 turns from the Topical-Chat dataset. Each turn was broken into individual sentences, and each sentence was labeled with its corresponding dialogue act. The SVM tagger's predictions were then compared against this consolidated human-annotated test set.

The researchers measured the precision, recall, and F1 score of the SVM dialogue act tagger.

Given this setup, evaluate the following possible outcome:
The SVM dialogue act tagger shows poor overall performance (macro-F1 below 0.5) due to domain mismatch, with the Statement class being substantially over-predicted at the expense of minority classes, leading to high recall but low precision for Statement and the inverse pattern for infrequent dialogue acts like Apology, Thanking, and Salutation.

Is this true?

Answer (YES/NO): NO